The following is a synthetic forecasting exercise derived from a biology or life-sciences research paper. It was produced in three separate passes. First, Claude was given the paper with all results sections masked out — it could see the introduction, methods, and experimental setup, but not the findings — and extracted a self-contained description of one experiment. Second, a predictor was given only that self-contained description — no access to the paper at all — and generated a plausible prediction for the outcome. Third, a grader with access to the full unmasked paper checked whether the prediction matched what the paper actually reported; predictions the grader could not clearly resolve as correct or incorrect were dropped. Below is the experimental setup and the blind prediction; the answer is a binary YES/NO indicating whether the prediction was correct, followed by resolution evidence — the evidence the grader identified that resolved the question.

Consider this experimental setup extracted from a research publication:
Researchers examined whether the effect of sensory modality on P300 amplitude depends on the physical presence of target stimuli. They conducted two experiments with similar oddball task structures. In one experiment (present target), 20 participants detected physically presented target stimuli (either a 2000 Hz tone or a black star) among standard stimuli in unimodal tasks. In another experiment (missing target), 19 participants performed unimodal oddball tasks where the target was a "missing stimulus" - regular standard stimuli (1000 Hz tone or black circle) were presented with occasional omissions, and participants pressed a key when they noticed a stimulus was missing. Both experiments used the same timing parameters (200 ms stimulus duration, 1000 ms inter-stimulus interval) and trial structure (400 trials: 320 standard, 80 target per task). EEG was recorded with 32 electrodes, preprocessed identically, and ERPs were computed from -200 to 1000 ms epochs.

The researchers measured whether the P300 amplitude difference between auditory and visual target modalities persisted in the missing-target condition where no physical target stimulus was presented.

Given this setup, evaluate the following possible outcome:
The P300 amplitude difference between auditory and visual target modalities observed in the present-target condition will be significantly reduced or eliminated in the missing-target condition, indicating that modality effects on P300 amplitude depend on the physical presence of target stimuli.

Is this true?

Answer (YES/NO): YES